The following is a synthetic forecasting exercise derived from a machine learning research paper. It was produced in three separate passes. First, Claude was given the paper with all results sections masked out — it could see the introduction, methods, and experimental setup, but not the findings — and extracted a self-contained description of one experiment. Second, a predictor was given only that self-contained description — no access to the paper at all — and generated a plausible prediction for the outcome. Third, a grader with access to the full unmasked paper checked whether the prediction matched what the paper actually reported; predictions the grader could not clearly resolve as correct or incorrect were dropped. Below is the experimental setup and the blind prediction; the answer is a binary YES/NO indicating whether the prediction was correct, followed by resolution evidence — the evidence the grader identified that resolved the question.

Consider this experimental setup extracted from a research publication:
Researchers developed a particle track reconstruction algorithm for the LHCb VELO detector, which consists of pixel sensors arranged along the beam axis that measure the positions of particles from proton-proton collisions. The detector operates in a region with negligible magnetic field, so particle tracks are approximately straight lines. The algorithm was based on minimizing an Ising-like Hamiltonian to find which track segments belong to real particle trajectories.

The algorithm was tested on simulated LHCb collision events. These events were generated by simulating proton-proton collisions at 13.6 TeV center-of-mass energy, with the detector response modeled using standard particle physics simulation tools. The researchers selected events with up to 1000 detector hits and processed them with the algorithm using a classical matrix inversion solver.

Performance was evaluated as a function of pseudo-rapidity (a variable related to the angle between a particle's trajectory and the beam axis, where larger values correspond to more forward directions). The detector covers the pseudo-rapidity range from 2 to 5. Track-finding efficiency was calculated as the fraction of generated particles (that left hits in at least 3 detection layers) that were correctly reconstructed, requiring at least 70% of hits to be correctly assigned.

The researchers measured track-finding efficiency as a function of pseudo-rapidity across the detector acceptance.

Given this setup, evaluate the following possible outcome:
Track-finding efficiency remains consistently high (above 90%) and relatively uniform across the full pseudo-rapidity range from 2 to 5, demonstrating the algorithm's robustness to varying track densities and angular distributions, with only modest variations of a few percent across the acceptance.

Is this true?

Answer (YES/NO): NO